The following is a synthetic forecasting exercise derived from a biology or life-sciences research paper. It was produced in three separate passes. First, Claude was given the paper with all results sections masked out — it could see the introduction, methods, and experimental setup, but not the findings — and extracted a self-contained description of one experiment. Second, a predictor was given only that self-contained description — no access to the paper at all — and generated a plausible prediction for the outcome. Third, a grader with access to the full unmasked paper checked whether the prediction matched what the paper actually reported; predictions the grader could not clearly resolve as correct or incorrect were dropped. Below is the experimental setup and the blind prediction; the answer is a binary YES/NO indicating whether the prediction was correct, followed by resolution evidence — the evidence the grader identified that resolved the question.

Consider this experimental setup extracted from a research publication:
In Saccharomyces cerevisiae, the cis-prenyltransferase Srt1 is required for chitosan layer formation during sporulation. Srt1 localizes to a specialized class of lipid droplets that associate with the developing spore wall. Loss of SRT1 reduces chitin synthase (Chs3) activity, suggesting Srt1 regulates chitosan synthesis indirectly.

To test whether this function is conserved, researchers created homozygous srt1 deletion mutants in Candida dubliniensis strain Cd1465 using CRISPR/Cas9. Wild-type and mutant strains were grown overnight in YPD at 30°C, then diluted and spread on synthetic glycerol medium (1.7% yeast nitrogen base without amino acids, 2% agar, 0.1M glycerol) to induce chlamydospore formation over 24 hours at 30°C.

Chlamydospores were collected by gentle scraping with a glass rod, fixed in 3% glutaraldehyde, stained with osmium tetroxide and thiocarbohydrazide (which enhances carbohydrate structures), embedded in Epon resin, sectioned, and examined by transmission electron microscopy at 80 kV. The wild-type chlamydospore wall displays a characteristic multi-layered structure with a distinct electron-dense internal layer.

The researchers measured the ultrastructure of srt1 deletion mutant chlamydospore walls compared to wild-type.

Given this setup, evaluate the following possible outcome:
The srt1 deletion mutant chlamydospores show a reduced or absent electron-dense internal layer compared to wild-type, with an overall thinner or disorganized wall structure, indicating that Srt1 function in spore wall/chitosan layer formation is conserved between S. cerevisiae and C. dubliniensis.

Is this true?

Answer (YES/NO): YES